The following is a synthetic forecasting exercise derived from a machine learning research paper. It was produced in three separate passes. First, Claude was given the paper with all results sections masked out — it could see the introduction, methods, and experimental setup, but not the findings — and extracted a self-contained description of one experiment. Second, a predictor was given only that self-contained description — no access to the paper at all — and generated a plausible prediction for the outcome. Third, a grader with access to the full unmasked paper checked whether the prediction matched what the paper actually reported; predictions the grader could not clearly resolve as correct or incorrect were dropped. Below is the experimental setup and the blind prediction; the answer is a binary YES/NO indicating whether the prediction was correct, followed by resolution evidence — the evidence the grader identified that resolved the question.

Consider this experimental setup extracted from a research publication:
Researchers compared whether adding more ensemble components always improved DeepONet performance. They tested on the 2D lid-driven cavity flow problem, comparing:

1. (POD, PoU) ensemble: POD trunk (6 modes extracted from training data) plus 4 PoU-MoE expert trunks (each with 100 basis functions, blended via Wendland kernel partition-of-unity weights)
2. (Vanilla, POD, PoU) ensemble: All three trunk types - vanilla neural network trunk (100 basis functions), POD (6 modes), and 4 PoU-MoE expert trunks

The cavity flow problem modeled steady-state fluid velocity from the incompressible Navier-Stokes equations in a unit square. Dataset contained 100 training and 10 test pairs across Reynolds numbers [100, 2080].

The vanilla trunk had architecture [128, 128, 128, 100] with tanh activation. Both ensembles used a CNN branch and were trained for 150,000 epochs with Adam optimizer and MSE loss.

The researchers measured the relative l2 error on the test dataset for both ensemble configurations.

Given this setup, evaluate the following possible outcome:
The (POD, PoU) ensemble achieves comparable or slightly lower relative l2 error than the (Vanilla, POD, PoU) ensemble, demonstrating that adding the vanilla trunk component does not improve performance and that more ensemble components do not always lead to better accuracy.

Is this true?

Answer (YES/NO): YES